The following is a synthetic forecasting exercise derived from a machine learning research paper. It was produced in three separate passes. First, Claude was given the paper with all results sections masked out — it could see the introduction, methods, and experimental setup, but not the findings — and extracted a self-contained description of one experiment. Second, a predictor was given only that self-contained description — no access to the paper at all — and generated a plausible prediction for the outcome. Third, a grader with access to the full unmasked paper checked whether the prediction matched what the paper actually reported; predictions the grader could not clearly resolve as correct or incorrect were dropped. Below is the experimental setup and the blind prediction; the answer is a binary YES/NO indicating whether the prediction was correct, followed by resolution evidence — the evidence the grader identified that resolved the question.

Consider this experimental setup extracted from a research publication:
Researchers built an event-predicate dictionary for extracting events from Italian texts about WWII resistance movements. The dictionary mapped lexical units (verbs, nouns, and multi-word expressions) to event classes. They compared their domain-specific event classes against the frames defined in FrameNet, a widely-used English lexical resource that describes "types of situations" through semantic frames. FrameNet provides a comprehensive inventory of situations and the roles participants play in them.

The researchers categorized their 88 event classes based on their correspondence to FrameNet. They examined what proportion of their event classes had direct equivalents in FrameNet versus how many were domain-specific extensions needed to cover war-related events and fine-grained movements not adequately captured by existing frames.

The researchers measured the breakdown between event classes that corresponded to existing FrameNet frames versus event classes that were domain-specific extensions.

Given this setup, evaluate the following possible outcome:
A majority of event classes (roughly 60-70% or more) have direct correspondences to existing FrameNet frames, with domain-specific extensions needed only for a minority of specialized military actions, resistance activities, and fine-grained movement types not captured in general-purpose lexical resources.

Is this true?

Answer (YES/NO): NO